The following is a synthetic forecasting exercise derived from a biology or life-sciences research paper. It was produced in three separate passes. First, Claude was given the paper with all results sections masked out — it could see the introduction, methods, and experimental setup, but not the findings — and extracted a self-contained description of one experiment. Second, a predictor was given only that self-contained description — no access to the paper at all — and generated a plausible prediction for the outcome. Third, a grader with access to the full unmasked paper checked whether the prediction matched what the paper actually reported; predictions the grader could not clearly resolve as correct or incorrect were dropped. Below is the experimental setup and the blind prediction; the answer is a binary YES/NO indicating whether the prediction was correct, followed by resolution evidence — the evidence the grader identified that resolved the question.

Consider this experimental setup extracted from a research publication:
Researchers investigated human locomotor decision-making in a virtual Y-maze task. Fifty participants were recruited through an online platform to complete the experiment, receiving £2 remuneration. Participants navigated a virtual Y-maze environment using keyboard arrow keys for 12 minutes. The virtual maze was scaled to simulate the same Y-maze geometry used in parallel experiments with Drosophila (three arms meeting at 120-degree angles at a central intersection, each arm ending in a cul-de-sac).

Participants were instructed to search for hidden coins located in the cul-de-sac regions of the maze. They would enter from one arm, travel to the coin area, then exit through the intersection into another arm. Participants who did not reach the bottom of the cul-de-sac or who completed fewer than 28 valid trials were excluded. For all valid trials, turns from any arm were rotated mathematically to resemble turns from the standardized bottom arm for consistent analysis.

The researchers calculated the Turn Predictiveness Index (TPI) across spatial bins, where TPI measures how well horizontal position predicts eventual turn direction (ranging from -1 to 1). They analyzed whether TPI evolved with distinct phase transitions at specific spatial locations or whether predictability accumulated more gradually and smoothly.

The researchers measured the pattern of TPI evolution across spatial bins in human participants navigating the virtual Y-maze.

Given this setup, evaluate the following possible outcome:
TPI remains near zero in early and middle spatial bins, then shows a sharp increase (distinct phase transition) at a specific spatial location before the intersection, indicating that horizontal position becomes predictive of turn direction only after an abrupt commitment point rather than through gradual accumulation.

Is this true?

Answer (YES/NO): NO